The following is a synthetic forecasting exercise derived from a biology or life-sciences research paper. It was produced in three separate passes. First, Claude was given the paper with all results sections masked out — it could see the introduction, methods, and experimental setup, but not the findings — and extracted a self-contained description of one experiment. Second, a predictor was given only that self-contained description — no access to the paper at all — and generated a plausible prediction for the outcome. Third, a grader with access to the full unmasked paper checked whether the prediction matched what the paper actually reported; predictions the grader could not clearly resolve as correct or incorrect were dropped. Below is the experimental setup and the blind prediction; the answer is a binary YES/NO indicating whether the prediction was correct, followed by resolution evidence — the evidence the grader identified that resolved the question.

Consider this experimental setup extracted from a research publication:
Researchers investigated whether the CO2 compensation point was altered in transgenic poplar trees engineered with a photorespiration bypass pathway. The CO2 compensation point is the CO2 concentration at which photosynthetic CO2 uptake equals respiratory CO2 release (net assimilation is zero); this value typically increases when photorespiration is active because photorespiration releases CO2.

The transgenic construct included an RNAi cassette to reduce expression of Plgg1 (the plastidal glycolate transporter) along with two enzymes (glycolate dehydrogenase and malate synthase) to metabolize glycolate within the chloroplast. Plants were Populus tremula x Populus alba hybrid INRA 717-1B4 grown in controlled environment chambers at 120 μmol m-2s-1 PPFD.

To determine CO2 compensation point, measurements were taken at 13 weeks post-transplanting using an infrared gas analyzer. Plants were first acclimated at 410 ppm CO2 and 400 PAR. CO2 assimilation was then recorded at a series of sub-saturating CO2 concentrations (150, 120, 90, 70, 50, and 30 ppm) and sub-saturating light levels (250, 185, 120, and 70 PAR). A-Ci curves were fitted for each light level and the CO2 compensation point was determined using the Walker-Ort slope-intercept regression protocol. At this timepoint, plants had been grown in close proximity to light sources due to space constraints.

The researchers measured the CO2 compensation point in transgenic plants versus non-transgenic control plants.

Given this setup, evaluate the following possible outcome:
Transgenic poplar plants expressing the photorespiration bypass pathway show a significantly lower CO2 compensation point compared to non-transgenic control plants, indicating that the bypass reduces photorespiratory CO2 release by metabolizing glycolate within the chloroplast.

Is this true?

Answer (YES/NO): NO